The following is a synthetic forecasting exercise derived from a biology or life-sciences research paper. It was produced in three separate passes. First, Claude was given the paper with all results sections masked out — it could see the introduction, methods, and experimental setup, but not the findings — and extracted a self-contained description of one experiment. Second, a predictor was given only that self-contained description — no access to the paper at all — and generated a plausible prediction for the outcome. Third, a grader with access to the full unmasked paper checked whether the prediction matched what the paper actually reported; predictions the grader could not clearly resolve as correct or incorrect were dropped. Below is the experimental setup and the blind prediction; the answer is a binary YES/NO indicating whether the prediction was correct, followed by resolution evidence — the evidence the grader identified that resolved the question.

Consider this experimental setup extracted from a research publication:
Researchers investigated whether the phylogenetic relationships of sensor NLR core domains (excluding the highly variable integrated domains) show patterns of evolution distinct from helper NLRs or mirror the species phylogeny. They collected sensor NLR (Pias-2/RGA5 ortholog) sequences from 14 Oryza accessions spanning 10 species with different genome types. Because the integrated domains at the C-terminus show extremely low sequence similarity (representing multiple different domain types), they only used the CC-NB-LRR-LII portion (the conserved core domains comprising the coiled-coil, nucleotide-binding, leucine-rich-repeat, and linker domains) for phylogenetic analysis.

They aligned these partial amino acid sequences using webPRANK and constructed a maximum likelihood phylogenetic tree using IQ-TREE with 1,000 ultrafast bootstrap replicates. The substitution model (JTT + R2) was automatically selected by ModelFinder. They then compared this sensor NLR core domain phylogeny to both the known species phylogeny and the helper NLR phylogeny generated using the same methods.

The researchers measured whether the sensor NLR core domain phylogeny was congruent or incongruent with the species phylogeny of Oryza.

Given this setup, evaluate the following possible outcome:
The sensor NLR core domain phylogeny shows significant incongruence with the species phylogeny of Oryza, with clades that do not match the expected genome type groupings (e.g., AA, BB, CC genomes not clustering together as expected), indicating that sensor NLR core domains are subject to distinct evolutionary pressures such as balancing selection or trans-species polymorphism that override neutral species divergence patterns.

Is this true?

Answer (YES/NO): YES